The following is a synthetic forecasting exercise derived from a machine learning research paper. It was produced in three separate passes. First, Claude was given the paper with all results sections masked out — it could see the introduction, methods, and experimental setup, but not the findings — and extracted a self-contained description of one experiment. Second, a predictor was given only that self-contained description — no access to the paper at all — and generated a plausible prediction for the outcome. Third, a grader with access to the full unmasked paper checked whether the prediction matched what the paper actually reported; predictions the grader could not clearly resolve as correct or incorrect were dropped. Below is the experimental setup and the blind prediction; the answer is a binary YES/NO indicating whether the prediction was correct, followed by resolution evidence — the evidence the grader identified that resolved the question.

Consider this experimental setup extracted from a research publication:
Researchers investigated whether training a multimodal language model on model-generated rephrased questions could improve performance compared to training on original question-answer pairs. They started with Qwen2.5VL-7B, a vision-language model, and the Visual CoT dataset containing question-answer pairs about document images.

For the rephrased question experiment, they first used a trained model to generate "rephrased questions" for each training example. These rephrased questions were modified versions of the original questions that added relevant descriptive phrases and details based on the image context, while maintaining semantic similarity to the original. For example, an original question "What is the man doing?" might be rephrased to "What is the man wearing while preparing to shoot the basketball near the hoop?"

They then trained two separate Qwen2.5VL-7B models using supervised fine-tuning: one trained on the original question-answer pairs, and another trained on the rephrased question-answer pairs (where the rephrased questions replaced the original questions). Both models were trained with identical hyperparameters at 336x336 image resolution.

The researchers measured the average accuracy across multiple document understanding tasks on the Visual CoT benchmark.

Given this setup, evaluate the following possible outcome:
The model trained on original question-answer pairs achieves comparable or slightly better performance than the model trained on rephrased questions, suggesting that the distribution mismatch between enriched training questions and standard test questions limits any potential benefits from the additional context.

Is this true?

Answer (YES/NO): NO